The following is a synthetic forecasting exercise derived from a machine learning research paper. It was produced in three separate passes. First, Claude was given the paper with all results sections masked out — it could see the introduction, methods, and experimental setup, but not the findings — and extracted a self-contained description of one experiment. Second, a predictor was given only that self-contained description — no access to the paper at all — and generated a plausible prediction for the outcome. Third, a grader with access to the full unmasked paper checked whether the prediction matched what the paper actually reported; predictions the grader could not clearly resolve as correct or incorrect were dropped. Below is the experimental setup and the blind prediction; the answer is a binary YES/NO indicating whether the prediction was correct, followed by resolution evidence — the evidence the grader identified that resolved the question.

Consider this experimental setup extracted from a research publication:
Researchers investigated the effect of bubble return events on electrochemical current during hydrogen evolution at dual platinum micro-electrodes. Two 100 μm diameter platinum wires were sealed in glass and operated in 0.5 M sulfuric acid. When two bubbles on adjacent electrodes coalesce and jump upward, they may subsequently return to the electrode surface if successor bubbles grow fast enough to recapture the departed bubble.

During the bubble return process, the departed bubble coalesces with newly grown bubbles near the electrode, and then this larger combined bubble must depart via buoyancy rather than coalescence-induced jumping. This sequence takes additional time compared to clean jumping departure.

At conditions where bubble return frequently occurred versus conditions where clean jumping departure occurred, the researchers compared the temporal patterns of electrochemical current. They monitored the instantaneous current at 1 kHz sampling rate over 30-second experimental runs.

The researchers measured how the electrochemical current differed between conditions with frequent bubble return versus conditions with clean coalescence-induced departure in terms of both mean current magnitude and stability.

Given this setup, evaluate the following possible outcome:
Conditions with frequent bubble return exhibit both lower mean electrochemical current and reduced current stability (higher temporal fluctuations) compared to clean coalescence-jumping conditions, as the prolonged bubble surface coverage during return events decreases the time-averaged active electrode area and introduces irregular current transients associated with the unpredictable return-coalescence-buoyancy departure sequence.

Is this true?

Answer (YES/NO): NO